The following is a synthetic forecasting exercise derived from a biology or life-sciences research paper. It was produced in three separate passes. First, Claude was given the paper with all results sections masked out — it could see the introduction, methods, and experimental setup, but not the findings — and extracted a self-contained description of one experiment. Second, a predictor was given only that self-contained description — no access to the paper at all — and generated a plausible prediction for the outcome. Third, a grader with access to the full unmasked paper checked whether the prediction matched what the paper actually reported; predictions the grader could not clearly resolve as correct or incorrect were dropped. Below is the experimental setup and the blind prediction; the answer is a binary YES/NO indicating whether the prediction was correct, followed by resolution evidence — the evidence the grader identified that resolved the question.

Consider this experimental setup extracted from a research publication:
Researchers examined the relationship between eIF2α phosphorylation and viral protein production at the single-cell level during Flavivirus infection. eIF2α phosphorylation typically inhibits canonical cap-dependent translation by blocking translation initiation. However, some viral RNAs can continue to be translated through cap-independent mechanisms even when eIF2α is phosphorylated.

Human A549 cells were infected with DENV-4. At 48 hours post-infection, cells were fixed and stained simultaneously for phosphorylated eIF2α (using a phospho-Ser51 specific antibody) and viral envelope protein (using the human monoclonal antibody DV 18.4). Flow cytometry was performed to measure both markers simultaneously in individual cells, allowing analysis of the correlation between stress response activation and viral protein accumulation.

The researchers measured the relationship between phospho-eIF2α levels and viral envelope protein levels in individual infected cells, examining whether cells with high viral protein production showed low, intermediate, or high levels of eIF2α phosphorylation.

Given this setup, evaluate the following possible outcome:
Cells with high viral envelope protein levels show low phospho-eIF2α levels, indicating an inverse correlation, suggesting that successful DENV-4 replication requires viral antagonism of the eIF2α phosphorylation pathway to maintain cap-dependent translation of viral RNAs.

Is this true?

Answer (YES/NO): NO